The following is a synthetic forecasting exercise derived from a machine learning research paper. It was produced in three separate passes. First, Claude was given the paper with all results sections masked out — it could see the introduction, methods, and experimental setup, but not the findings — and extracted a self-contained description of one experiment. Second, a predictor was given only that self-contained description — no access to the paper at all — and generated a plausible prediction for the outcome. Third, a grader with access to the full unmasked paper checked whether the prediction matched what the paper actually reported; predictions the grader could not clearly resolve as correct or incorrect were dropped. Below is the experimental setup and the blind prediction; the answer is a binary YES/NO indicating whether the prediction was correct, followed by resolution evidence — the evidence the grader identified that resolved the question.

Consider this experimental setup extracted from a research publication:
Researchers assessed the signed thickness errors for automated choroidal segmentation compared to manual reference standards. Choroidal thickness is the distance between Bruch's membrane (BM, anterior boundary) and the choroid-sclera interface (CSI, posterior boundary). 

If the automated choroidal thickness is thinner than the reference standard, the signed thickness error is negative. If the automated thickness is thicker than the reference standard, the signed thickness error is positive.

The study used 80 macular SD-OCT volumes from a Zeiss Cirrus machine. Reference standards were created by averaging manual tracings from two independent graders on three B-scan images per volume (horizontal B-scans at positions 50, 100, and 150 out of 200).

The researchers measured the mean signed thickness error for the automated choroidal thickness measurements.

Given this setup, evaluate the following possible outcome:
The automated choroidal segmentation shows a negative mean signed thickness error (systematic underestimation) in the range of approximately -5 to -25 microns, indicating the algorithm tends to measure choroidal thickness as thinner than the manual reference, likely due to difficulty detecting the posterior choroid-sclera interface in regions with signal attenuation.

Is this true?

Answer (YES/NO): NO